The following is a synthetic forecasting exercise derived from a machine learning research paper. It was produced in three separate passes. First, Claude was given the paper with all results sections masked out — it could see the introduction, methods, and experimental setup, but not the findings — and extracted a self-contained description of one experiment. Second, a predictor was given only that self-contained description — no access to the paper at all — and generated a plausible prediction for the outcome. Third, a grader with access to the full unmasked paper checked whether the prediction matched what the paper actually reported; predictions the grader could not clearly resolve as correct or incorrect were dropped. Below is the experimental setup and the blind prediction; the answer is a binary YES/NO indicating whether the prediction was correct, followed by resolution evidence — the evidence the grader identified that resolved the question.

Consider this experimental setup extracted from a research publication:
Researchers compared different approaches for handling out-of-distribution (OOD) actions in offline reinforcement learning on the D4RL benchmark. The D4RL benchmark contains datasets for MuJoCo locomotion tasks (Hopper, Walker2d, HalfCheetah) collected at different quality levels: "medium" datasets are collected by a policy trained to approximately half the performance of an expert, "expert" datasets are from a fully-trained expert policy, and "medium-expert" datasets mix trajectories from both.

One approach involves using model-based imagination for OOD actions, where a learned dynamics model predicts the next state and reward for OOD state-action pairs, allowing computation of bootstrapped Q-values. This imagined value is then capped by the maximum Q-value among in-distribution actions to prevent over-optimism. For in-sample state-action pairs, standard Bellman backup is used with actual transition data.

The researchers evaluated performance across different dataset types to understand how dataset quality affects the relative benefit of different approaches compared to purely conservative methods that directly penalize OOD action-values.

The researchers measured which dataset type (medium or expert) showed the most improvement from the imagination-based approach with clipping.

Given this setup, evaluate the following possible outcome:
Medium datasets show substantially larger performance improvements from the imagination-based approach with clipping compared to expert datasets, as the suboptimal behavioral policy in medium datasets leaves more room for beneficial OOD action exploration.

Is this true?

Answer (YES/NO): YES